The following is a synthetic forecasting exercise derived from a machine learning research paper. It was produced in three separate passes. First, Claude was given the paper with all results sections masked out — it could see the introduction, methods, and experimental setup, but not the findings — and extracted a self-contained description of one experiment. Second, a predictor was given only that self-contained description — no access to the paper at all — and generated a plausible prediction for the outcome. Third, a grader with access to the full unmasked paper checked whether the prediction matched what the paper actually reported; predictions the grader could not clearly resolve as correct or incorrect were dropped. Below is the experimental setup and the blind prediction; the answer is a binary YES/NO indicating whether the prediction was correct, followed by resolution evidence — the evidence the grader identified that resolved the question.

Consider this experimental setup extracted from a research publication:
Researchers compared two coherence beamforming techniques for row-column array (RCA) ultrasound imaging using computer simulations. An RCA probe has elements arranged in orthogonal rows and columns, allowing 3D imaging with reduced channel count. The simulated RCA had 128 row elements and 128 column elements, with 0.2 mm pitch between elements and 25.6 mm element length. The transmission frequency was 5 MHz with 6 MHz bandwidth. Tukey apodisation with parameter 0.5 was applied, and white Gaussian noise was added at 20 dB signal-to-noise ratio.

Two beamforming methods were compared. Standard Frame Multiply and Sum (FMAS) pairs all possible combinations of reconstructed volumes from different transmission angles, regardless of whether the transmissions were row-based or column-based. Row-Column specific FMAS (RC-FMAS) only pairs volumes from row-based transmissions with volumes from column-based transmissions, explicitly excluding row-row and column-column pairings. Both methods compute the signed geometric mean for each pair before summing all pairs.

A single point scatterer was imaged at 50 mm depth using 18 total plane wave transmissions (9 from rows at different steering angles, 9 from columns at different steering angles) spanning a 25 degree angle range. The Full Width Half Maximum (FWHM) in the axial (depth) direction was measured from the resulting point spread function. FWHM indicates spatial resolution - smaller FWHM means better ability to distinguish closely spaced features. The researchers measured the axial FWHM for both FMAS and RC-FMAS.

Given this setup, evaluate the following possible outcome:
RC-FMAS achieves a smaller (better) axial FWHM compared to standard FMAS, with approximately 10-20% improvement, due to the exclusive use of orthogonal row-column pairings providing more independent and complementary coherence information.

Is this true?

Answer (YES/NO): NO